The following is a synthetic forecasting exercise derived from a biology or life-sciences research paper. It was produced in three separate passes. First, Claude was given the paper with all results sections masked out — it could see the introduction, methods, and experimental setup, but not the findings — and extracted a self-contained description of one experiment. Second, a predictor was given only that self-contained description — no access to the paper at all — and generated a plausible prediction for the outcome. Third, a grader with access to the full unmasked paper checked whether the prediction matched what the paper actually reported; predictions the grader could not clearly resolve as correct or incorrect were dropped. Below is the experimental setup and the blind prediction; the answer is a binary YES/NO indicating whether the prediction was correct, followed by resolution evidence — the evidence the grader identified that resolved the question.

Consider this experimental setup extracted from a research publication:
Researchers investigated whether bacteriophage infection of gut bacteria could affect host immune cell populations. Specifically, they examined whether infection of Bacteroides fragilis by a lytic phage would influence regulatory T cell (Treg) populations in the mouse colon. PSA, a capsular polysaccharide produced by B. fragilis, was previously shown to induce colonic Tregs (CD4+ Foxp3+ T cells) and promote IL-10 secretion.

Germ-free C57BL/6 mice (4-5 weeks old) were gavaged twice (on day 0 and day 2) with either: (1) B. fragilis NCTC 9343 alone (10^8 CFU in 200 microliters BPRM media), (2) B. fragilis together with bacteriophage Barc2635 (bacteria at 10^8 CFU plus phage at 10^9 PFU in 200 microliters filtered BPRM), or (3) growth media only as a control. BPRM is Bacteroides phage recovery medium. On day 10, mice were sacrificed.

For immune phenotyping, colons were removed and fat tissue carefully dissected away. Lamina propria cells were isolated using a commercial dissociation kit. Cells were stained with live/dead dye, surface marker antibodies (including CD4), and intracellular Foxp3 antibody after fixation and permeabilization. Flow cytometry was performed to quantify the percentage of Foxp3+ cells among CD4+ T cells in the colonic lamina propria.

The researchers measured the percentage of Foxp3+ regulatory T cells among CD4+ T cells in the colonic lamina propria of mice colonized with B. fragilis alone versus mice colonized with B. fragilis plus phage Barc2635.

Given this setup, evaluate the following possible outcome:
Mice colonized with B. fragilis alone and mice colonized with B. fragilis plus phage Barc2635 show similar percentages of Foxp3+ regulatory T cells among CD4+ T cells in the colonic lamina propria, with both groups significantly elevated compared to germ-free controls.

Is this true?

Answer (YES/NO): NO